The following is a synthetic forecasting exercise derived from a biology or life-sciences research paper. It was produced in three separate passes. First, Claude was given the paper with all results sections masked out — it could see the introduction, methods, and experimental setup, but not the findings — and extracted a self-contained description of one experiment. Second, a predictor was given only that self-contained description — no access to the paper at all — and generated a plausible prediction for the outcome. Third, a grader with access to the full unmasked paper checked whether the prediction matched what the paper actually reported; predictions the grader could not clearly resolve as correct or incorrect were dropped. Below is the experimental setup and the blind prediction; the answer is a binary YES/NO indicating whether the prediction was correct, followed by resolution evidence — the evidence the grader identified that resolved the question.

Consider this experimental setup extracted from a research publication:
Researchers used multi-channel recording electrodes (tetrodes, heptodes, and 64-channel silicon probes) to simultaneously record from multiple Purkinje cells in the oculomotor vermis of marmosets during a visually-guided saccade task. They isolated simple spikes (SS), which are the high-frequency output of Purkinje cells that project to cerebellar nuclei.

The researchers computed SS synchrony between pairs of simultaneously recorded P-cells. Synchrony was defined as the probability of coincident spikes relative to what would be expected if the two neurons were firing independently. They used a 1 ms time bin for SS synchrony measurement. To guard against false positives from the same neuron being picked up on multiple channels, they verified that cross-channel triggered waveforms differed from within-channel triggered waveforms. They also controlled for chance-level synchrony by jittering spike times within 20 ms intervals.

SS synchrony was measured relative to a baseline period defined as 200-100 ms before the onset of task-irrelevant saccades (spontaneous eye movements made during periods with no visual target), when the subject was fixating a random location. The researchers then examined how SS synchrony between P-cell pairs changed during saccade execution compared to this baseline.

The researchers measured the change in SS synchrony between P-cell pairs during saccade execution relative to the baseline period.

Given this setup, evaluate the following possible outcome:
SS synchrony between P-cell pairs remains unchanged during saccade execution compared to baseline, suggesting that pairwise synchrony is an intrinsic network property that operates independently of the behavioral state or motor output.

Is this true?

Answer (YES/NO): NO